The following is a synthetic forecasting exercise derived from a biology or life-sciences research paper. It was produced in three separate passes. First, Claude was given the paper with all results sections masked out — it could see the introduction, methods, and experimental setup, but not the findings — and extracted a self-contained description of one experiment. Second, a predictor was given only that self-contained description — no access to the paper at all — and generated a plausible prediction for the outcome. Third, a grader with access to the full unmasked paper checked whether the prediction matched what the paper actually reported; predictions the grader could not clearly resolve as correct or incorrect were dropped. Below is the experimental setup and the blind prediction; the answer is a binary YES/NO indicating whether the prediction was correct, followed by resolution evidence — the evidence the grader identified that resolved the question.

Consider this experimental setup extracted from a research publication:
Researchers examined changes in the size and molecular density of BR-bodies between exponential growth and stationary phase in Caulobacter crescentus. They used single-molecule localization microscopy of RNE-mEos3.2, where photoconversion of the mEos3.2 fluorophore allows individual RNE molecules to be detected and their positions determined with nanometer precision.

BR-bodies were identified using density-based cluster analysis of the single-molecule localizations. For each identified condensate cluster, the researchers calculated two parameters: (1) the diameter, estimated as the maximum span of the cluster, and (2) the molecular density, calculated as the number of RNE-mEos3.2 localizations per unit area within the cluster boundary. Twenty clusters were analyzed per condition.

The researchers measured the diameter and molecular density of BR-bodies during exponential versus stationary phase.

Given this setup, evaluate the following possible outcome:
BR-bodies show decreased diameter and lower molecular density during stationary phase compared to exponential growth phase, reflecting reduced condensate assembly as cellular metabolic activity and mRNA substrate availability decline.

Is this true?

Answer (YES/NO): NO